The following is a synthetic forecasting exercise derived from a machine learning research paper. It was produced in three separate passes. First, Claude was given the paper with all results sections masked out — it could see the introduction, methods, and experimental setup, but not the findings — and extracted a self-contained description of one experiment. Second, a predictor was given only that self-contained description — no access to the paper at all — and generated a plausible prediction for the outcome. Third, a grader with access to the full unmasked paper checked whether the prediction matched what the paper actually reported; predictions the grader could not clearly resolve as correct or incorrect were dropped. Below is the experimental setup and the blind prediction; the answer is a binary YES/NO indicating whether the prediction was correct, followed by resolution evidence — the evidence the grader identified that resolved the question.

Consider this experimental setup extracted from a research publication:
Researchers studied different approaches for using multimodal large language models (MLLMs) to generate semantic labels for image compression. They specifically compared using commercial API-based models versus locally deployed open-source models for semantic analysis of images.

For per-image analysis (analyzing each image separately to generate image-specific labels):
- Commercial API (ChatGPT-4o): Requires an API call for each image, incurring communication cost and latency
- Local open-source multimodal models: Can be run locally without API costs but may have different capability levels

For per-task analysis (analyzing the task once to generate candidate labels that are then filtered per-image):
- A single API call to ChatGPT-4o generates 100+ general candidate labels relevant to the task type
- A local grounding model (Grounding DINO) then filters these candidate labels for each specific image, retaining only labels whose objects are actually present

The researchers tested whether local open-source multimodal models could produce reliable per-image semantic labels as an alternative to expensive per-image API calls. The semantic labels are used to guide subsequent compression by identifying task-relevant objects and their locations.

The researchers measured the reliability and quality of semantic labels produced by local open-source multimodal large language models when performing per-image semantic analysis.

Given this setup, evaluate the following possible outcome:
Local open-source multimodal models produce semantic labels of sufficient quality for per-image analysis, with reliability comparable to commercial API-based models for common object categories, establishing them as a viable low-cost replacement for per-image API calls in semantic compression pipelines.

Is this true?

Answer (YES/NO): NO